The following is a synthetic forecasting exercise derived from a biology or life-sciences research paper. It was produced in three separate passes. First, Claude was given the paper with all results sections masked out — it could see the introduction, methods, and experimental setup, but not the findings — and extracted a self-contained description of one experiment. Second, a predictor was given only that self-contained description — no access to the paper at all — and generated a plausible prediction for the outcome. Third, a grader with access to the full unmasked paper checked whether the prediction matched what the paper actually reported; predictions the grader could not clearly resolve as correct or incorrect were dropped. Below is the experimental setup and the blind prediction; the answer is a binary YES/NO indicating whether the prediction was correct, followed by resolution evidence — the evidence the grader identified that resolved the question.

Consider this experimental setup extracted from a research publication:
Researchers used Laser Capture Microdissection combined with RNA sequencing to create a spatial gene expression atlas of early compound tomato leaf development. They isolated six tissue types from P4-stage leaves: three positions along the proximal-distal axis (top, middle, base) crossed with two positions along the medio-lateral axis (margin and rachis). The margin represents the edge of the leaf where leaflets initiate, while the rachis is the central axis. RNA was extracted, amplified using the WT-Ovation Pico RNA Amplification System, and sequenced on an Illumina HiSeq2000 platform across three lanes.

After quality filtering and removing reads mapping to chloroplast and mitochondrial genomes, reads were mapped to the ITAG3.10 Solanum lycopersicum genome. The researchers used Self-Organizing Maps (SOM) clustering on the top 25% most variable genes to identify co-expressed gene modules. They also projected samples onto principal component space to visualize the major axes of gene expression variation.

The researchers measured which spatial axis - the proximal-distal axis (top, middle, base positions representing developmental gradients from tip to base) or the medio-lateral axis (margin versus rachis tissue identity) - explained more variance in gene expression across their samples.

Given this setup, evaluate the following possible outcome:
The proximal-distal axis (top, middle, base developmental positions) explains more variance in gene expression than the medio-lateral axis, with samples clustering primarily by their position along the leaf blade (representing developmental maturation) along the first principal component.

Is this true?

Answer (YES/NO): NO